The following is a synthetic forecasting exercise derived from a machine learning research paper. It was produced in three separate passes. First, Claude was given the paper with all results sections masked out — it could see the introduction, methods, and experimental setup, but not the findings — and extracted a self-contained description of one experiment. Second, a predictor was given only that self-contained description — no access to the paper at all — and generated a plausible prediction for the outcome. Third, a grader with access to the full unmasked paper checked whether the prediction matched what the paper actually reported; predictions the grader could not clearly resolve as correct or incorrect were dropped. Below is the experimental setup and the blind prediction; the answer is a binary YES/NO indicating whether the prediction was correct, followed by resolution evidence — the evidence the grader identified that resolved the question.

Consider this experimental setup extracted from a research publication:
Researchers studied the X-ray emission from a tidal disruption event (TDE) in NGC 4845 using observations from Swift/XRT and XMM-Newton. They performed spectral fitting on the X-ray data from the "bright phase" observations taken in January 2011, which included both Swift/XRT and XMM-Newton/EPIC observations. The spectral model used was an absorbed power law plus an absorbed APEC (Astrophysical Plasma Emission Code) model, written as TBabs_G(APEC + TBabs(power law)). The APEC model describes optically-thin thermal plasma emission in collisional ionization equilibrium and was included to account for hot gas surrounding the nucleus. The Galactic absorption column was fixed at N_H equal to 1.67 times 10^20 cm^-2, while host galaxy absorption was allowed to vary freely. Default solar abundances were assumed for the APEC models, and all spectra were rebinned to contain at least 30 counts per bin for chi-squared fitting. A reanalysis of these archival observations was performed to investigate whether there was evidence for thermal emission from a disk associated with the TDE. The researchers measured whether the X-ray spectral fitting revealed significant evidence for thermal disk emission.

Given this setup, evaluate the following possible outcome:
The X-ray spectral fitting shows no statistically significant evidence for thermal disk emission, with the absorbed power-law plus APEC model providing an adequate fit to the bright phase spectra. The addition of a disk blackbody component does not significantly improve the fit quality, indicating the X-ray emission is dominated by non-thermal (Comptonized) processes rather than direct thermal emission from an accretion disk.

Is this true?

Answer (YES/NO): NO